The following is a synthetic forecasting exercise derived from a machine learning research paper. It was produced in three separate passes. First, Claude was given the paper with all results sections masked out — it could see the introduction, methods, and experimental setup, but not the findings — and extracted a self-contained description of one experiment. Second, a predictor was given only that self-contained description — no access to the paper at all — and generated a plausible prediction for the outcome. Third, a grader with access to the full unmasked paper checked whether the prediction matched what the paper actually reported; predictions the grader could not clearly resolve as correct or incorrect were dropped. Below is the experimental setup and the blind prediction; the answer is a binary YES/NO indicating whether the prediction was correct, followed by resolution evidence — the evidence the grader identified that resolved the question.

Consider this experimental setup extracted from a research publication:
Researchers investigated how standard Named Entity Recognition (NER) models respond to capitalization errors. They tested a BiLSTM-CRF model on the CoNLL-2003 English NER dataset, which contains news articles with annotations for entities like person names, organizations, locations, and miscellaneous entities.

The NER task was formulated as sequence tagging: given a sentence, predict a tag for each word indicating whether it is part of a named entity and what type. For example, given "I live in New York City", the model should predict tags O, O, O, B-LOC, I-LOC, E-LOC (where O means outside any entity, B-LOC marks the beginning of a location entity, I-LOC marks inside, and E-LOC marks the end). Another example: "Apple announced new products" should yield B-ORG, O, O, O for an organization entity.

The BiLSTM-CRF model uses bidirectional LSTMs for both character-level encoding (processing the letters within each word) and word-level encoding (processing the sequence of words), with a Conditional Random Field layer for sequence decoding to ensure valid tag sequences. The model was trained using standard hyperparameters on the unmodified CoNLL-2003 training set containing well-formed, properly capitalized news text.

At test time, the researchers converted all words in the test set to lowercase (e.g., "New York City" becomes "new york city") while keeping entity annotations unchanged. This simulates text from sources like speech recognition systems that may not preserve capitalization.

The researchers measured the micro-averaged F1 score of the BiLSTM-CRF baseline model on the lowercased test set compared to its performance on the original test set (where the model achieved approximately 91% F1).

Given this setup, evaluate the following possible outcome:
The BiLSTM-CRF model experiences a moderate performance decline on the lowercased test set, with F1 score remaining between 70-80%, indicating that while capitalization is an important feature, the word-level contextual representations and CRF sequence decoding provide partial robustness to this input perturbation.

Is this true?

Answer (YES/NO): NO